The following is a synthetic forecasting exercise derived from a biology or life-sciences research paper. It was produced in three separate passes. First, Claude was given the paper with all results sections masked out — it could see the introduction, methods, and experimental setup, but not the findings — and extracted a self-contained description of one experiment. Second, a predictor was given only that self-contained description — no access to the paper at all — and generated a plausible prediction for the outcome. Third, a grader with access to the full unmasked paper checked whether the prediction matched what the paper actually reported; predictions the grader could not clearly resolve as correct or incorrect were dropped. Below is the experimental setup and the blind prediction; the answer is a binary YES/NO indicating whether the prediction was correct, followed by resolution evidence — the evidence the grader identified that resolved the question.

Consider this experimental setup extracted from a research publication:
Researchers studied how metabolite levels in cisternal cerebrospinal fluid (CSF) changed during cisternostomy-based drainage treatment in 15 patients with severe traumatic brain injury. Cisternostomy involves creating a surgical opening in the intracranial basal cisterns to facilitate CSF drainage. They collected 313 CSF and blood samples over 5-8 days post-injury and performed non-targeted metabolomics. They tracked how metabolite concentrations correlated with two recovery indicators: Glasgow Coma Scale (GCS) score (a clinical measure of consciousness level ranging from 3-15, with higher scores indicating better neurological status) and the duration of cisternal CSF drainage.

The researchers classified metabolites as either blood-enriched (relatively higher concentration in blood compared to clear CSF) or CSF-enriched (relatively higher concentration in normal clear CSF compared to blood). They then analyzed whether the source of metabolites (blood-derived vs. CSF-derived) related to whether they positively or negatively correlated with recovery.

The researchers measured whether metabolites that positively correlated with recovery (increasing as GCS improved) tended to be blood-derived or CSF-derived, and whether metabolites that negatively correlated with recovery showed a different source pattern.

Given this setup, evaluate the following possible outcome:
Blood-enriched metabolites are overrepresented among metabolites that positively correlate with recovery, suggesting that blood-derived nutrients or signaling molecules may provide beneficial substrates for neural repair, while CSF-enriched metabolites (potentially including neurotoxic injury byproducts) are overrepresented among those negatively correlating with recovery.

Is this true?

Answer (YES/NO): NO